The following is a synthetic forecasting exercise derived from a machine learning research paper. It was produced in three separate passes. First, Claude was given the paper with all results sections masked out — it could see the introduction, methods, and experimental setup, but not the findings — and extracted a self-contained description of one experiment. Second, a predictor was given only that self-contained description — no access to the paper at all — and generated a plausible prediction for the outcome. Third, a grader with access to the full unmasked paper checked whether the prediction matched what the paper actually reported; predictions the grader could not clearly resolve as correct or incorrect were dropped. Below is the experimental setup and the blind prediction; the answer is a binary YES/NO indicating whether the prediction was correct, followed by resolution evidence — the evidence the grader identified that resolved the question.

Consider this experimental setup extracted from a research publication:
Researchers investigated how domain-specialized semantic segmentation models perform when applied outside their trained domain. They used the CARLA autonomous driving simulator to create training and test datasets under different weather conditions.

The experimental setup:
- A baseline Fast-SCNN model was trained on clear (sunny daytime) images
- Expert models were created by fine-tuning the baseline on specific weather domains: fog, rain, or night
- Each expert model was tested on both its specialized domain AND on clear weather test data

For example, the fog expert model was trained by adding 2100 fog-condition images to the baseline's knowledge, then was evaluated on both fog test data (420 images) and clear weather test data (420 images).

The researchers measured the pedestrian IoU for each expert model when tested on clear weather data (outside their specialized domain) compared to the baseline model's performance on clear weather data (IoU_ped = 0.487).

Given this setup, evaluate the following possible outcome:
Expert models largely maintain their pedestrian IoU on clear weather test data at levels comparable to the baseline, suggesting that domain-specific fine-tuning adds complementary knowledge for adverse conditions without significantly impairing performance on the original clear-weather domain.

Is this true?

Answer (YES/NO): NO